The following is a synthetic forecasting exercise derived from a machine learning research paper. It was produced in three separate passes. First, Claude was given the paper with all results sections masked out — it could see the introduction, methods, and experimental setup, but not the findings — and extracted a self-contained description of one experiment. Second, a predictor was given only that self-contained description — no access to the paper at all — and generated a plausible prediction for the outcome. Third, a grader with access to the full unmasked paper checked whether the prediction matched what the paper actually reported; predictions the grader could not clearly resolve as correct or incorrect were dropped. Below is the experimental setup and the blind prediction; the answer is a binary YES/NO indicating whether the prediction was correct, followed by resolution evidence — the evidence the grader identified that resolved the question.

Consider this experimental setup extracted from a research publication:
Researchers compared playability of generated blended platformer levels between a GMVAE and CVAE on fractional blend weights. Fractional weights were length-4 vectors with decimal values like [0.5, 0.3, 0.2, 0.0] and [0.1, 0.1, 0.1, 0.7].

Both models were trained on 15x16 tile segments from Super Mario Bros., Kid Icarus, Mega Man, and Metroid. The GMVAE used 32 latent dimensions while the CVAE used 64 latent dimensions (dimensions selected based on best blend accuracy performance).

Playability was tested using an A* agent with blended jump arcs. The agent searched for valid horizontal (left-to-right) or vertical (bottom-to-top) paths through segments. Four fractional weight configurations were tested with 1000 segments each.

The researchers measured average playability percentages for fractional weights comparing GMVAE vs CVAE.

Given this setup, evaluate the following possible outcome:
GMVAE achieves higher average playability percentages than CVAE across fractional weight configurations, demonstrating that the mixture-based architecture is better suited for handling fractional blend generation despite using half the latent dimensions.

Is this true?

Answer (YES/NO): NO